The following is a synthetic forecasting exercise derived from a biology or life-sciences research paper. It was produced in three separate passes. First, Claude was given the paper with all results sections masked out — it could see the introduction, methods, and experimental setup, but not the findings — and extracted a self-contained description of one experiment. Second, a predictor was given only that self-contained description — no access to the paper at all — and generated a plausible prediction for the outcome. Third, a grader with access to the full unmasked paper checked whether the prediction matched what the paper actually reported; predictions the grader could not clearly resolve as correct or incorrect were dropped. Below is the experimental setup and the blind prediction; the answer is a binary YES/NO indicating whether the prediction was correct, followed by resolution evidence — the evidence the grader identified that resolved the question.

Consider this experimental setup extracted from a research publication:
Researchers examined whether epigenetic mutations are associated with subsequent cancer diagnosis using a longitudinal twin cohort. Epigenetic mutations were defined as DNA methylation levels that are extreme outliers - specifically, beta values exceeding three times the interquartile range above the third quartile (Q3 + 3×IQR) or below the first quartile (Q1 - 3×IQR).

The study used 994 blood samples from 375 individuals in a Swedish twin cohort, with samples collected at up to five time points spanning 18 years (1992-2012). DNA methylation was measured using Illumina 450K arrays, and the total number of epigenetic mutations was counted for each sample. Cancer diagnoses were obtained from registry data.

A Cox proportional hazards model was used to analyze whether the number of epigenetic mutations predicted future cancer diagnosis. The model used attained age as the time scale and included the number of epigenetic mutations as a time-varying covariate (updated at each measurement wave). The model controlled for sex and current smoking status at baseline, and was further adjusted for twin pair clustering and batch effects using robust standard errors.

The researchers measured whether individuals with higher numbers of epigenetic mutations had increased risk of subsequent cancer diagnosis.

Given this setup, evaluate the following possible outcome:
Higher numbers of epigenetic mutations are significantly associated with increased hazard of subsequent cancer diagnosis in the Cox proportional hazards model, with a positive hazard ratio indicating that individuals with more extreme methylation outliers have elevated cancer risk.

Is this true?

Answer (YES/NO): YES